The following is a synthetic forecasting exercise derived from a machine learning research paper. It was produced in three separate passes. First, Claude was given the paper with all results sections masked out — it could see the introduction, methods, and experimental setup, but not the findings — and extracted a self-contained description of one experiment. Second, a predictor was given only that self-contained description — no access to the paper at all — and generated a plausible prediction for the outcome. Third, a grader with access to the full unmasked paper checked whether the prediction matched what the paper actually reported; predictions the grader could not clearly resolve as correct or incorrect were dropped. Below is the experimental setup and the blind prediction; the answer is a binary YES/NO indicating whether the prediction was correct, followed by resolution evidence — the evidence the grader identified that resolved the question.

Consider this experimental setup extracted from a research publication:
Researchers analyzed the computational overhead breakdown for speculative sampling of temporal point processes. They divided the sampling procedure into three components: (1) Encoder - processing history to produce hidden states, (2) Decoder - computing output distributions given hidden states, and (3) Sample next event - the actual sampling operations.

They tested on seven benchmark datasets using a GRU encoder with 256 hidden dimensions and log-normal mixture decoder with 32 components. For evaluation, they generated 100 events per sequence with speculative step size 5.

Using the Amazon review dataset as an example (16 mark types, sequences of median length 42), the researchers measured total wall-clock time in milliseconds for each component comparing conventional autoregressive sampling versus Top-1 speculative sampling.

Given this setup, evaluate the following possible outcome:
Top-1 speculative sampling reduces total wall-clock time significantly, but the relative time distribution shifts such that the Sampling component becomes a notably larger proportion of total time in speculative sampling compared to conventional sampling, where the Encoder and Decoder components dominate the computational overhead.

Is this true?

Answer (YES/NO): NO